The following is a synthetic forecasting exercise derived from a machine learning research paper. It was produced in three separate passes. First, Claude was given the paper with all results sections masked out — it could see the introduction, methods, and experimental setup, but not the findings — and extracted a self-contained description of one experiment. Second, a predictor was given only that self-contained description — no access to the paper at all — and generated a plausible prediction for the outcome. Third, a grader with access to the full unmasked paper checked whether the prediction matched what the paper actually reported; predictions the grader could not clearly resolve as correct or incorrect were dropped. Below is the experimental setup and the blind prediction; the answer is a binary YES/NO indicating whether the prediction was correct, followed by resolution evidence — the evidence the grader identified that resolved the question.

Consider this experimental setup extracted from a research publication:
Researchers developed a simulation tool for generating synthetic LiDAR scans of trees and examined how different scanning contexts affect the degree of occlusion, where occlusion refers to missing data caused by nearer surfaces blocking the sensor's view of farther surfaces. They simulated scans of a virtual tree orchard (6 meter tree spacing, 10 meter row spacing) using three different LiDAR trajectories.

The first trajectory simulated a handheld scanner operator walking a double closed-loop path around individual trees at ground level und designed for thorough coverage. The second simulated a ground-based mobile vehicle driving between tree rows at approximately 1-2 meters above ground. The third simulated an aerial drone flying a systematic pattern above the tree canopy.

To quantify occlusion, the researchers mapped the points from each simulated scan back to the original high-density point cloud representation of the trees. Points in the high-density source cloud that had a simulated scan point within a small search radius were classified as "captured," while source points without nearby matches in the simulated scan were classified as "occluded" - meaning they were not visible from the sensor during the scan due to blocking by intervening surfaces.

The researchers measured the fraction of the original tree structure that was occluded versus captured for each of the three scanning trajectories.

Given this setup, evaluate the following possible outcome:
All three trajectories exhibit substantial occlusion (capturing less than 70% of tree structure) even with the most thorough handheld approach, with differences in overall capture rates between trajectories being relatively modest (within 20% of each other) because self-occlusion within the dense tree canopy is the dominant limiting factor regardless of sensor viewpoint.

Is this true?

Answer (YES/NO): NO